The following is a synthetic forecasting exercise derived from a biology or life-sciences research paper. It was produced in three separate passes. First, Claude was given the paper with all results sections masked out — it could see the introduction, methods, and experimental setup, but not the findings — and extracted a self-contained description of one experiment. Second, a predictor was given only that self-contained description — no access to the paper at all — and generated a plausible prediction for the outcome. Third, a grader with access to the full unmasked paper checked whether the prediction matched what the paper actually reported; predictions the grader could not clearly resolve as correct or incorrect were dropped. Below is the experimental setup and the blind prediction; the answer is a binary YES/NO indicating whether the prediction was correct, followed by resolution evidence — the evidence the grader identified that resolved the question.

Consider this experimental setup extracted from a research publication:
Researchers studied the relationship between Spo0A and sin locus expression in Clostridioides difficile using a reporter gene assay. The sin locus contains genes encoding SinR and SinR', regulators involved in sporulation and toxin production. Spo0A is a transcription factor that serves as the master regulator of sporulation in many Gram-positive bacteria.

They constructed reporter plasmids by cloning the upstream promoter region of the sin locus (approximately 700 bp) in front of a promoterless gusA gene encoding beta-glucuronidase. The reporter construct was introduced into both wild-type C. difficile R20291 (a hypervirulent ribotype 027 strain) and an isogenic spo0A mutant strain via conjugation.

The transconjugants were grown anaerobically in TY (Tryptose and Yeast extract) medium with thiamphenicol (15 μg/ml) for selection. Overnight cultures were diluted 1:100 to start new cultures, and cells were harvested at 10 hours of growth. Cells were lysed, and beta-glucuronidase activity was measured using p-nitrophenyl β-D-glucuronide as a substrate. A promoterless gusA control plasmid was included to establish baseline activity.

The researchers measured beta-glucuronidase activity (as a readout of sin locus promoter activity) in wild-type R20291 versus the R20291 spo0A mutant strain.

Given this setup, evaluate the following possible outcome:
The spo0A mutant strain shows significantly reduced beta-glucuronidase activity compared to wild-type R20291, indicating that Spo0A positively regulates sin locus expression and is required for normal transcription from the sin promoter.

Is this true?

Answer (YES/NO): NO